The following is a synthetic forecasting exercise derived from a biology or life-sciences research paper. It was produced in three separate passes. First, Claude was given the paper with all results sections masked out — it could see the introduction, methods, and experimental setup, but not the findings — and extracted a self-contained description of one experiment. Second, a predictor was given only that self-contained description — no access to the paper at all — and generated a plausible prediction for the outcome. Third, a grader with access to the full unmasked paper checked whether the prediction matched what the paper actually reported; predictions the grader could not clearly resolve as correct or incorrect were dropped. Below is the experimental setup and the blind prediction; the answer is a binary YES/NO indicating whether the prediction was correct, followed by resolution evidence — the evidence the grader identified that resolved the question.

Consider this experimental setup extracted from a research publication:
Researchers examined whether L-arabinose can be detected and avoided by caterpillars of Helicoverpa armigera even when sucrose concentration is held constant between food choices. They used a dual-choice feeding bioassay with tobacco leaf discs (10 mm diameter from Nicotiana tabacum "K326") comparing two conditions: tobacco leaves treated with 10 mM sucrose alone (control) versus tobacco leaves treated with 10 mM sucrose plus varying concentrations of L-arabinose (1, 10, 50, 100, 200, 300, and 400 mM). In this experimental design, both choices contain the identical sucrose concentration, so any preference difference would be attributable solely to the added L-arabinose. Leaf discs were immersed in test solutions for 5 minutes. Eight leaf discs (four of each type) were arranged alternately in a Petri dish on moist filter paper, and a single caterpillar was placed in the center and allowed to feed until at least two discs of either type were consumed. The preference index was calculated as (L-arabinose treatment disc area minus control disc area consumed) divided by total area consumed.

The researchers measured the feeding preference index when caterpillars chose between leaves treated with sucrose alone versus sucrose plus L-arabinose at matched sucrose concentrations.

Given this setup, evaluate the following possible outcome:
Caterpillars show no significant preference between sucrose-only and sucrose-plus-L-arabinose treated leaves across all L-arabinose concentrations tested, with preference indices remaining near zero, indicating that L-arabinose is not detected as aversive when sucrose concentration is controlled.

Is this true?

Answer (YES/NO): NO